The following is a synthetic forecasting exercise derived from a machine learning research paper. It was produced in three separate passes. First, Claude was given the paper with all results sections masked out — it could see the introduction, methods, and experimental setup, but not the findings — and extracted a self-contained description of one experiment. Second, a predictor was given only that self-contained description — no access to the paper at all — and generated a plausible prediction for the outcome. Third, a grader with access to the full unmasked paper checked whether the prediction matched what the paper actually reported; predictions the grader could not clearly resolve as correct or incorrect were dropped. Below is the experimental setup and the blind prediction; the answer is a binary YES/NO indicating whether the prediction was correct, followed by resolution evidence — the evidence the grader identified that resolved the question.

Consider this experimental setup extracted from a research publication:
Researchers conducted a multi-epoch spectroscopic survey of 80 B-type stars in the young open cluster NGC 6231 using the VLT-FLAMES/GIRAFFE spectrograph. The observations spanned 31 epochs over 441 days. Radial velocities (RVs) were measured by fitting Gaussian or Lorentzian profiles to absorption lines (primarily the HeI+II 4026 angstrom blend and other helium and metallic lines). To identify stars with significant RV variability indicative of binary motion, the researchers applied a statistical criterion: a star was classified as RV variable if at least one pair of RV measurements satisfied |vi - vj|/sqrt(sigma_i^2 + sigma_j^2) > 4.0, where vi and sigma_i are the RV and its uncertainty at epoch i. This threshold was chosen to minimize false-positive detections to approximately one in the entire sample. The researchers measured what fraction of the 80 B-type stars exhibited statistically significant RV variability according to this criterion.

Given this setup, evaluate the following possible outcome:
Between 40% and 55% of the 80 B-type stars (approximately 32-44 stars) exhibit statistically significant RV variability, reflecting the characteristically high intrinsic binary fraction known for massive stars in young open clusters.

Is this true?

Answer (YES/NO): NO